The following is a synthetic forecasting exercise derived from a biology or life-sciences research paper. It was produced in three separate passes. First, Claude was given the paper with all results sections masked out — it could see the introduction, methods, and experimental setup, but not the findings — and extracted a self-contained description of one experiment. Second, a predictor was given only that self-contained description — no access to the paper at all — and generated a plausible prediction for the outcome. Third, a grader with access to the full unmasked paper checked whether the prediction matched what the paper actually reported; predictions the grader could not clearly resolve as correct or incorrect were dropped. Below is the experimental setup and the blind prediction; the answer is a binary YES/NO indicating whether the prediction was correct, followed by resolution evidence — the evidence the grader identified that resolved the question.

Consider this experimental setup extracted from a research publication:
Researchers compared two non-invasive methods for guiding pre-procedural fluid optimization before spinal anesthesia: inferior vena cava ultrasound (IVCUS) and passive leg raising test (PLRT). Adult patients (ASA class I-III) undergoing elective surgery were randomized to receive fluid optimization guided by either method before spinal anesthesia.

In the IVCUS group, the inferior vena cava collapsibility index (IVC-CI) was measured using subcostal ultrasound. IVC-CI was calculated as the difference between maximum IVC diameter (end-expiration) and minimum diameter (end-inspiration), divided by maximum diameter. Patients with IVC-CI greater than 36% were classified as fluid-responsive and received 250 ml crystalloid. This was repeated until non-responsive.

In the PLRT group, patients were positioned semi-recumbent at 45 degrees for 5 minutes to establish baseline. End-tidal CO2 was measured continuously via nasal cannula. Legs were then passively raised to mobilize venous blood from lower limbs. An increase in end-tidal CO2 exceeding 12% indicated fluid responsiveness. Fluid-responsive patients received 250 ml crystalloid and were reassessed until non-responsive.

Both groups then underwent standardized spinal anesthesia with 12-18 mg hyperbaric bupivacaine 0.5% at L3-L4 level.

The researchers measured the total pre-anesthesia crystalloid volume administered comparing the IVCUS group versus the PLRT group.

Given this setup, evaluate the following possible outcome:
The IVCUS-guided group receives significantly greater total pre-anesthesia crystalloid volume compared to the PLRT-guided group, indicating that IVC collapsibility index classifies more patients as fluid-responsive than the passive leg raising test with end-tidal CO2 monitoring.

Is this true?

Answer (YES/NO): YES